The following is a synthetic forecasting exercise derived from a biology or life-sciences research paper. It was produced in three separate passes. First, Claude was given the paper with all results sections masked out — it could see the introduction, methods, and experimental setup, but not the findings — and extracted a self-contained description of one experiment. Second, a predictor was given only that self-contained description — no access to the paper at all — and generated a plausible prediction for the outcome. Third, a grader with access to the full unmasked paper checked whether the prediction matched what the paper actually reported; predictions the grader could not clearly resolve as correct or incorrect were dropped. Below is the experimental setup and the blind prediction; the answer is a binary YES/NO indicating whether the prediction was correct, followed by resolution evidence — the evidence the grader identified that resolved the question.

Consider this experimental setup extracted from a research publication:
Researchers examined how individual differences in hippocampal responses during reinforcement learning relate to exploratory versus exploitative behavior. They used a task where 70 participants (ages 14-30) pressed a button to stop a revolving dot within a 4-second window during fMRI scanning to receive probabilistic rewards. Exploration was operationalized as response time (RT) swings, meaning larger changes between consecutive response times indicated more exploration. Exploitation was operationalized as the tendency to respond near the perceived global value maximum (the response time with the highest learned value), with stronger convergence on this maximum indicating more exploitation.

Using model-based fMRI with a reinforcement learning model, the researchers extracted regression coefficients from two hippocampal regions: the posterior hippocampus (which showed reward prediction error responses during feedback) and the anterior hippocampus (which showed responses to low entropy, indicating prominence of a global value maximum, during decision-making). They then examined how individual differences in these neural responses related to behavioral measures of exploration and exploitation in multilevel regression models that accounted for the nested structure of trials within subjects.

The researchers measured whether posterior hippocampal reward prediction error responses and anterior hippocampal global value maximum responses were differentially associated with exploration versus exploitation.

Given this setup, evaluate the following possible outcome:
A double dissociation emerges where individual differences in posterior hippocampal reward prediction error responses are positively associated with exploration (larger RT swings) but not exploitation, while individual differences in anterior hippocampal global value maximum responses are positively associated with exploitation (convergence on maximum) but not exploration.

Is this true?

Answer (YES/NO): YES